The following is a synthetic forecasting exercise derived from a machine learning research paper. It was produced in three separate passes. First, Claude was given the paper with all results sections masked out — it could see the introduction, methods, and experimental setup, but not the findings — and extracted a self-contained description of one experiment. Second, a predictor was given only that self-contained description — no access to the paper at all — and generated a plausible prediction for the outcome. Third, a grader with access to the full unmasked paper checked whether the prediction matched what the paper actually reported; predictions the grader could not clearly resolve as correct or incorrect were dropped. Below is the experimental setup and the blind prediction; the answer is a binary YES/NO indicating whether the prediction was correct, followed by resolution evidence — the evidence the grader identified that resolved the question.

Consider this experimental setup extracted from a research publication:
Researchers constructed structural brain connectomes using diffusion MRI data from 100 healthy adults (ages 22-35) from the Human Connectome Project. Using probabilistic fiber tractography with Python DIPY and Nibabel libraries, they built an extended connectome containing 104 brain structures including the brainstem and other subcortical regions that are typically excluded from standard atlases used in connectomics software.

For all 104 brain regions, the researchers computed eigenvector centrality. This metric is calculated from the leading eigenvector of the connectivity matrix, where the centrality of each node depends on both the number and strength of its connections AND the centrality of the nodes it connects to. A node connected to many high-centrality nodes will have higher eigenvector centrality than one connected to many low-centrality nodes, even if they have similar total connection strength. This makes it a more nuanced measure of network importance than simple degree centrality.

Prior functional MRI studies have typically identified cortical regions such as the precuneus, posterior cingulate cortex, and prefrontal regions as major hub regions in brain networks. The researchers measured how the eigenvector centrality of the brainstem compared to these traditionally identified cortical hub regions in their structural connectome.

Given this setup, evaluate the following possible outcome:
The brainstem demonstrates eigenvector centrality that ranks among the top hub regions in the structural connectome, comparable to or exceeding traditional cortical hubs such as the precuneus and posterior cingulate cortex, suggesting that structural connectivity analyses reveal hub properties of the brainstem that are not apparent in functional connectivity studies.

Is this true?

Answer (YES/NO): YES